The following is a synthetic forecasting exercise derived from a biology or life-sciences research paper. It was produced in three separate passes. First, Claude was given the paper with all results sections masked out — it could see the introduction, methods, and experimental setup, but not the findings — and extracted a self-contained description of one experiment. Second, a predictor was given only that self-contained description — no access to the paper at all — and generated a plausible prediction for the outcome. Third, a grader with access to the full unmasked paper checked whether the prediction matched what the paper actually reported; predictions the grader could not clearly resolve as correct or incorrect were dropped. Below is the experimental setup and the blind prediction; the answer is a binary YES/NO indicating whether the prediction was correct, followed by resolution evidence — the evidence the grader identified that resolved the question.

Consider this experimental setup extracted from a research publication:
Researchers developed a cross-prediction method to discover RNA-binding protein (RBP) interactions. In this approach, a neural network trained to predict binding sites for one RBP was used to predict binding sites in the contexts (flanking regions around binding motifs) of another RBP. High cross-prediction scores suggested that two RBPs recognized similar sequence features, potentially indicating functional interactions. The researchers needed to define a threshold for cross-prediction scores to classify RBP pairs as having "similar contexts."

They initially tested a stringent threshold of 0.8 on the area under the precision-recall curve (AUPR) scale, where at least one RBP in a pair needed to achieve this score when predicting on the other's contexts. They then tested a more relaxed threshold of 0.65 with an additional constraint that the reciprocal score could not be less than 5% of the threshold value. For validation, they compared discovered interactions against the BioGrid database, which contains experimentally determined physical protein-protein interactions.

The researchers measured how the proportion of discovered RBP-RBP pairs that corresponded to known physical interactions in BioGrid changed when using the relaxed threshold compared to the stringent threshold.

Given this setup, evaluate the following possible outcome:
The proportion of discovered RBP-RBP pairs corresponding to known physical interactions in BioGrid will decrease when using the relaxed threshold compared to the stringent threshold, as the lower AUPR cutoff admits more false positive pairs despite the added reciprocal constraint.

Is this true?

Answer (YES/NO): NO